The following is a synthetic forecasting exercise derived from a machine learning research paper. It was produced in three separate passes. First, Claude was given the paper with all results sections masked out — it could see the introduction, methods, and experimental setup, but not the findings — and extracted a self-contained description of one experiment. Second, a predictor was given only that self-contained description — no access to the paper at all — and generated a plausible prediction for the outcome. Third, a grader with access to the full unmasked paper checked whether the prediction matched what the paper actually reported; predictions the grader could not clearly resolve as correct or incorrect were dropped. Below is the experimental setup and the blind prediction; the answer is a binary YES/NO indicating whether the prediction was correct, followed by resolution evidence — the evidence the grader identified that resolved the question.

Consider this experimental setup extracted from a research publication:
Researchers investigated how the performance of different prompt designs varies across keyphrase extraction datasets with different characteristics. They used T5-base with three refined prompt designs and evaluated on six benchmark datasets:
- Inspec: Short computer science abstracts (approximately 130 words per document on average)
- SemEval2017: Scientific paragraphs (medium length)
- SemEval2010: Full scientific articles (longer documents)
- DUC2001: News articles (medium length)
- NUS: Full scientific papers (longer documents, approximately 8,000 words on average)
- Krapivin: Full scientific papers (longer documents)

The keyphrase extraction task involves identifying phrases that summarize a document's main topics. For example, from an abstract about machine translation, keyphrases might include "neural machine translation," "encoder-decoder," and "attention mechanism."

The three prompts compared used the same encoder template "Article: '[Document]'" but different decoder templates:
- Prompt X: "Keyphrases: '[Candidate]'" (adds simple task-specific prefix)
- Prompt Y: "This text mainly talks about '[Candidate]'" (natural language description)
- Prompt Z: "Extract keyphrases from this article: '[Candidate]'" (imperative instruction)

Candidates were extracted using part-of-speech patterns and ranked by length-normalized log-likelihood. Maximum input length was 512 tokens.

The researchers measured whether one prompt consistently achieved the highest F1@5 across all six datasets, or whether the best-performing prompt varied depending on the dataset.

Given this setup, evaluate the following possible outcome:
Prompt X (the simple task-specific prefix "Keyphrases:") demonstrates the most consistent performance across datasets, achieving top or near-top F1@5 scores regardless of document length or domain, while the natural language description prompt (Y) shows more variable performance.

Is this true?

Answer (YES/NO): NO